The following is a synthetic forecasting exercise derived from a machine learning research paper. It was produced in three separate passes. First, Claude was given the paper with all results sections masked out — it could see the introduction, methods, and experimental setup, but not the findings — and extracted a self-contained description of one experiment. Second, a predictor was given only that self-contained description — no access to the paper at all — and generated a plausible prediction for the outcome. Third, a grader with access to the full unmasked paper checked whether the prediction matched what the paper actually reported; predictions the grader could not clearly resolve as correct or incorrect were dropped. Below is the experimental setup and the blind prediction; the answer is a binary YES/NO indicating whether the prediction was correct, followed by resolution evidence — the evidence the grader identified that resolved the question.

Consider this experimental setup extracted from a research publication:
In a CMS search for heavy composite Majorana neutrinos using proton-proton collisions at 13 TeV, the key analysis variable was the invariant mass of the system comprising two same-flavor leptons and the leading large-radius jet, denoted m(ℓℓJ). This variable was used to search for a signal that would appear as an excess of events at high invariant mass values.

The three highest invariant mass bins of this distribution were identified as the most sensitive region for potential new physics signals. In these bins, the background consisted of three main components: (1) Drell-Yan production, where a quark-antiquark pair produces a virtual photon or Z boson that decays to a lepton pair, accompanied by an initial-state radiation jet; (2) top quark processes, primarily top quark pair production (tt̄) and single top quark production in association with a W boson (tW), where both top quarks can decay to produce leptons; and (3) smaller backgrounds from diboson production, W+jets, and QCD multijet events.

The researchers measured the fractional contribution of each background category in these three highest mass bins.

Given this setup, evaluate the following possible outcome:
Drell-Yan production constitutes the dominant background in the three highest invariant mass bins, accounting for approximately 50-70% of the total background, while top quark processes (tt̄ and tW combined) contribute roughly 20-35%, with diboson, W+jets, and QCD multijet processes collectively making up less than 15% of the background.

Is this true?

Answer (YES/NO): YES